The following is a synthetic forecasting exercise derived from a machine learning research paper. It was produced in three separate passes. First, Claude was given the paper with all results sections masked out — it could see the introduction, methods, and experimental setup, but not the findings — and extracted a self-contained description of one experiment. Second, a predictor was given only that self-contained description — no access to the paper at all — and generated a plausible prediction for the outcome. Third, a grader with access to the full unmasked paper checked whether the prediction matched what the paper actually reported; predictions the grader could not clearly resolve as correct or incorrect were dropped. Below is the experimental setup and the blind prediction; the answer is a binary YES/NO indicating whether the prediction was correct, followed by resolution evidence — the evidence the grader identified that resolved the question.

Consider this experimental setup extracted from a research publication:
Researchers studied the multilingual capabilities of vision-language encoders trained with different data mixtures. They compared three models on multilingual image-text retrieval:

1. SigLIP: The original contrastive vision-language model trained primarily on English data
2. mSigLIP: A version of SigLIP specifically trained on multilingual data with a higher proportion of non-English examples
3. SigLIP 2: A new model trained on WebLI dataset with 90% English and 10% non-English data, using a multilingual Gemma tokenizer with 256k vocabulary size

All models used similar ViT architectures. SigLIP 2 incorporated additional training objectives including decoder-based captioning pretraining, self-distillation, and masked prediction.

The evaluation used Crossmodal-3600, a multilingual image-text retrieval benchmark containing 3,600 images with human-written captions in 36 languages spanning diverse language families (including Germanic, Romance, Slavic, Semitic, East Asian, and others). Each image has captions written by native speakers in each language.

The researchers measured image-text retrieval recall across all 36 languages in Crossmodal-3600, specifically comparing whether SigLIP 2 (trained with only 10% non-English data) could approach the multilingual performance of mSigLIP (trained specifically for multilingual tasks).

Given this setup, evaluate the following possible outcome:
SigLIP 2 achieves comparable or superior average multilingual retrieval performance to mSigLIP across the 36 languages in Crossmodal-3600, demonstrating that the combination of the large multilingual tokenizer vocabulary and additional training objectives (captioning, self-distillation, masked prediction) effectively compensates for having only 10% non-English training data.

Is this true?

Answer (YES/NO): NO